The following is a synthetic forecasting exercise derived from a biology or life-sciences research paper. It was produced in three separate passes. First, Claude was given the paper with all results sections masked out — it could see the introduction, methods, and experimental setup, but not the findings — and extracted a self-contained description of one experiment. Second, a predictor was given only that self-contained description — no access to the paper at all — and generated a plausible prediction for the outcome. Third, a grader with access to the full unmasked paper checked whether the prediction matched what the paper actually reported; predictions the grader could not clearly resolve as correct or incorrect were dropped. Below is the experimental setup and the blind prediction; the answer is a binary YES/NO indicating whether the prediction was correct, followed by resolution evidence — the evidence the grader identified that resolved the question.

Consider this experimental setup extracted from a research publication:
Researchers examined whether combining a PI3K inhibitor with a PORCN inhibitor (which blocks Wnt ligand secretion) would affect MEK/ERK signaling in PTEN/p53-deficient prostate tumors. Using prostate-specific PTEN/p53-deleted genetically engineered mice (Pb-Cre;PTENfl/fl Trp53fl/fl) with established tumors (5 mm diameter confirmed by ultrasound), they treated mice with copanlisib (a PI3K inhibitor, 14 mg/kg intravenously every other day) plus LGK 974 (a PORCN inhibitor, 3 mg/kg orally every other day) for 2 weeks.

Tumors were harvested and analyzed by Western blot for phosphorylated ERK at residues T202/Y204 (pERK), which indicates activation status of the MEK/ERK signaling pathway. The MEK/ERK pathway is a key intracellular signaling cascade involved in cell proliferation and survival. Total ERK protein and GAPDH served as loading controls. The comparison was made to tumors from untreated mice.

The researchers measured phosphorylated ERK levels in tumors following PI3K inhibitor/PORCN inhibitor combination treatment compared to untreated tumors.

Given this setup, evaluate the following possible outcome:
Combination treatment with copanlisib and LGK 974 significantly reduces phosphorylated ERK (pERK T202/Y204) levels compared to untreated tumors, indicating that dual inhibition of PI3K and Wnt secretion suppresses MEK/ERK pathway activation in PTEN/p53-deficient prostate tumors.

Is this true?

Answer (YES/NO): NO